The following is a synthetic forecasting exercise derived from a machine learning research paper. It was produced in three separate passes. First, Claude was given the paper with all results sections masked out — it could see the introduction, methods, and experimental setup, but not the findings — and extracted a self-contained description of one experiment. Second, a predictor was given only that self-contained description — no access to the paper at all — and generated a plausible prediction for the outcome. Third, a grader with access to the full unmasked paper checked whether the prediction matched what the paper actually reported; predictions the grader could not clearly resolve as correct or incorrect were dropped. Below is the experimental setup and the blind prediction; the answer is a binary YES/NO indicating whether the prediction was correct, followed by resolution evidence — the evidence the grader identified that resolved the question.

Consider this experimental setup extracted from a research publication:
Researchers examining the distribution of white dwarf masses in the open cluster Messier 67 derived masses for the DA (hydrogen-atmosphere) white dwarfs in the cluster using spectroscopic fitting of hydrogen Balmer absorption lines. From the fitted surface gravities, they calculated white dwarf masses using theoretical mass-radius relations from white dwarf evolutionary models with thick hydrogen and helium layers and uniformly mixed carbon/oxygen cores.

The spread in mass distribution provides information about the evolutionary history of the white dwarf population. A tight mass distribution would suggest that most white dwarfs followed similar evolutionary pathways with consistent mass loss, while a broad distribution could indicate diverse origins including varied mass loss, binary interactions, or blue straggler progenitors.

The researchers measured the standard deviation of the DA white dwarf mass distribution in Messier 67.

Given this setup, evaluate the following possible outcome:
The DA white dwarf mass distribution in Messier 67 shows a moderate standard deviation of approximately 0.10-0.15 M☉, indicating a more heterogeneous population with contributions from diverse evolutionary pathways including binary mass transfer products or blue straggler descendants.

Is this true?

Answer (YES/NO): NO